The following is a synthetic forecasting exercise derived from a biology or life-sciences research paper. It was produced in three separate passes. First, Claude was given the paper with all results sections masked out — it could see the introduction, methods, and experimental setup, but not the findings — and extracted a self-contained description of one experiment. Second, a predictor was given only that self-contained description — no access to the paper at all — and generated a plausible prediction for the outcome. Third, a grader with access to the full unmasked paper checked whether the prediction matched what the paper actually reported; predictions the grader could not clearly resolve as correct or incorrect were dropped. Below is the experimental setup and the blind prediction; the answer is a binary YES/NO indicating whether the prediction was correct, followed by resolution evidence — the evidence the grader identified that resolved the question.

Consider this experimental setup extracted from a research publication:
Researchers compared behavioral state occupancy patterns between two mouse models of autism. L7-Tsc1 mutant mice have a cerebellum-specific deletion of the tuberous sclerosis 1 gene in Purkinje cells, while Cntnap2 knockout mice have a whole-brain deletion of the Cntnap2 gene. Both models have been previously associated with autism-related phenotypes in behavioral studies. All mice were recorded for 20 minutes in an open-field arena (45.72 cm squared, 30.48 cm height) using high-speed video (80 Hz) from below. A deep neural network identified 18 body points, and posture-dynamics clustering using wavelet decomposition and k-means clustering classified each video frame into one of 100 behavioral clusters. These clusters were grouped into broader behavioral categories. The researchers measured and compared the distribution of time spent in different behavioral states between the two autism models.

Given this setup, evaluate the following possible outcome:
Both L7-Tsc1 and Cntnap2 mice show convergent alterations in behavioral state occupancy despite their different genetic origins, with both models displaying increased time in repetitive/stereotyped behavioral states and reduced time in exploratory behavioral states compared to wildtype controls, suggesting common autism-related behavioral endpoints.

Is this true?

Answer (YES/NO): NO